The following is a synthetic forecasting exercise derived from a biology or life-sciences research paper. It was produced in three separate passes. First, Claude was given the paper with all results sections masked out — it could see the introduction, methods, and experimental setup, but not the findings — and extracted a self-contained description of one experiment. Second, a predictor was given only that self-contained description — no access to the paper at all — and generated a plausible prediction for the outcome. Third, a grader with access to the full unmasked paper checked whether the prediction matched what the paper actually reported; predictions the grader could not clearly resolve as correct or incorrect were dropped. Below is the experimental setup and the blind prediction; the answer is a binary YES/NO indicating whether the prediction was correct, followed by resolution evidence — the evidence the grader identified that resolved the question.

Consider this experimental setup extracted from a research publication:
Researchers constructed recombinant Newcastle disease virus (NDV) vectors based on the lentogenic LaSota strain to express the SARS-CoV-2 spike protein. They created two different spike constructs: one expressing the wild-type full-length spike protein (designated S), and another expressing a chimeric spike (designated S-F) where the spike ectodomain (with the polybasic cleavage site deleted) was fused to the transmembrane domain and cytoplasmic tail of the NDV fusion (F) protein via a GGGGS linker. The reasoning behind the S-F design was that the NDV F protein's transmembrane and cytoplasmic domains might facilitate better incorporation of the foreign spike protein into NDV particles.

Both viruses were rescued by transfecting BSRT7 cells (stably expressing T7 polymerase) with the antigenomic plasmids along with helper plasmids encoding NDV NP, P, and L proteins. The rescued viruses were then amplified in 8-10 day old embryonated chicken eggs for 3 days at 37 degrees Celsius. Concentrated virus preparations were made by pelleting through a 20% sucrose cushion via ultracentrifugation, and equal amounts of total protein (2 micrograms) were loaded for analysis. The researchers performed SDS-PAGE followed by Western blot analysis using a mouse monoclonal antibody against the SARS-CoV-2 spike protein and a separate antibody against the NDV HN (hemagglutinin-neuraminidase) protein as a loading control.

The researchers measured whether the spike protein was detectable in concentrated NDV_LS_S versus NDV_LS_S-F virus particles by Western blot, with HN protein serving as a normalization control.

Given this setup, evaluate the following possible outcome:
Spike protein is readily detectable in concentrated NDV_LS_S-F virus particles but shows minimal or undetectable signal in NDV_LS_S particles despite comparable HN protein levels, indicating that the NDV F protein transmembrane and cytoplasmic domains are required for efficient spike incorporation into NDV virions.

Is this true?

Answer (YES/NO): NO